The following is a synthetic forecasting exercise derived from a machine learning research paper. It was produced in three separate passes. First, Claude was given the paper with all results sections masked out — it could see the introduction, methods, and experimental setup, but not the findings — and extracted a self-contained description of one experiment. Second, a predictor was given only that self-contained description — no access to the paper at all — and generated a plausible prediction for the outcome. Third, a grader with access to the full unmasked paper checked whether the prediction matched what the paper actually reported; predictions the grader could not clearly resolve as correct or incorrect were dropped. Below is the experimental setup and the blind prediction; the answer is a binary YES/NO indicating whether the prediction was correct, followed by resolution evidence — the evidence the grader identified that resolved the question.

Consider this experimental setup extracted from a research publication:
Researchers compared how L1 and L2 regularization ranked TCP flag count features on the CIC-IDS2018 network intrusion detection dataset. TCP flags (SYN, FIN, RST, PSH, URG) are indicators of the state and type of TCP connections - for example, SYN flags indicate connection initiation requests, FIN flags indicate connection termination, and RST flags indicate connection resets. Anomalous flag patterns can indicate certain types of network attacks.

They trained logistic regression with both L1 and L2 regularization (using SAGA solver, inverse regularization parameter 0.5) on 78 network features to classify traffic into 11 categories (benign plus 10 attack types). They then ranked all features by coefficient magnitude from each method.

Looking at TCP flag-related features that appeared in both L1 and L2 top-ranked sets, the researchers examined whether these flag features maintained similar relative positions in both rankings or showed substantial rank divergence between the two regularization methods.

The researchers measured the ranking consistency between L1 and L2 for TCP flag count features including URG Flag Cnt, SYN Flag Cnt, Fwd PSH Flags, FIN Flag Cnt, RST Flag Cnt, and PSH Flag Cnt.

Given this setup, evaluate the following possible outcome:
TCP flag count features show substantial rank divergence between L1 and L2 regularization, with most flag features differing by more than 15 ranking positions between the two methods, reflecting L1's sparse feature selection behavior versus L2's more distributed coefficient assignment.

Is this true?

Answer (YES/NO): NO